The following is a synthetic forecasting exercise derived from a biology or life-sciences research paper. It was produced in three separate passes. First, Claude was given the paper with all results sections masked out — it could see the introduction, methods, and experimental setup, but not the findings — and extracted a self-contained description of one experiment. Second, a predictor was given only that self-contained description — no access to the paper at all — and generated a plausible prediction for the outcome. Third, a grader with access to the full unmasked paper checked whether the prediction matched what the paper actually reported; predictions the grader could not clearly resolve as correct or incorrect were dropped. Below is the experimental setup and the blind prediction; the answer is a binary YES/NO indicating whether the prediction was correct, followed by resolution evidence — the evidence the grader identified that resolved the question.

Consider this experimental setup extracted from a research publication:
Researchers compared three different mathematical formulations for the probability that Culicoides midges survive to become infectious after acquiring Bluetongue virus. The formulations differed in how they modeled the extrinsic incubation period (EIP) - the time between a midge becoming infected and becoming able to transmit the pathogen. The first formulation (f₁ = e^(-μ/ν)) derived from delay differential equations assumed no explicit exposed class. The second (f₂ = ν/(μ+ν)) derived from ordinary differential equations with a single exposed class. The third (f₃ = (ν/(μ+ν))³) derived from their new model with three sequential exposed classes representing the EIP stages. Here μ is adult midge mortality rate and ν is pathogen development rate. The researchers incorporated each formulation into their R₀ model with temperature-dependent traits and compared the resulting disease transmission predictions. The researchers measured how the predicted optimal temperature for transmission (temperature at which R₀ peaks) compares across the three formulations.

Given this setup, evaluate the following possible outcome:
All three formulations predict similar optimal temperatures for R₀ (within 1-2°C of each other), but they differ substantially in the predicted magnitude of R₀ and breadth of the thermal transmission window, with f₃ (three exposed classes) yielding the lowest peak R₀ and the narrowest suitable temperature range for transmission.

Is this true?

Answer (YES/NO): NO